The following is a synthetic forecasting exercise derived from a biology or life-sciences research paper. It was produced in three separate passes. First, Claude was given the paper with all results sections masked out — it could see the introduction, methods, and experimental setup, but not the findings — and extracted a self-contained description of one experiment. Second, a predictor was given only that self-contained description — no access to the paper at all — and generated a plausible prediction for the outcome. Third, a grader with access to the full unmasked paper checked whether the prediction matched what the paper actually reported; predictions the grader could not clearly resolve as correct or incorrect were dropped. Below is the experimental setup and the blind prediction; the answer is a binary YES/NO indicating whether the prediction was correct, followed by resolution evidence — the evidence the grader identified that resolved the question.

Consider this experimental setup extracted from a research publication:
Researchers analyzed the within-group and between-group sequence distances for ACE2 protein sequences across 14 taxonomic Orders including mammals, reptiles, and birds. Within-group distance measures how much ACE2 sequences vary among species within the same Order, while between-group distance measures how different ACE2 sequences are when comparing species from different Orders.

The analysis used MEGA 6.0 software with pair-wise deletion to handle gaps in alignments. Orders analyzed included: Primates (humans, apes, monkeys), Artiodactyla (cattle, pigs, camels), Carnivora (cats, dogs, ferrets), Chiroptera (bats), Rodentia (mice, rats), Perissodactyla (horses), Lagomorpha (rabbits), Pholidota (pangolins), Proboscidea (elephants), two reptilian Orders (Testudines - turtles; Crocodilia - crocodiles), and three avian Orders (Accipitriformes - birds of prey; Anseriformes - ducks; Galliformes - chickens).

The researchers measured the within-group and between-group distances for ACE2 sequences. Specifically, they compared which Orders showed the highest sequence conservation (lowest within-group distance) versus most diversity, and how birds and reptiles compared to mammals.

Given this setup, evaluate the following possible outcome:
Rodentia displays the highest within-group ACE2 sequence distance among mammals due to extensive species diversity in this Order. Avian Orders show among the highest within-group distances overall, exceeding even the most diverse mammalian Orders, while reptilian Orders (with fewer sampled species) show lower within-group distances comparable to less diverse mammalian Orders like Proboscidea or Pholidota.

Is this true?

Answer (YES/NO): NO